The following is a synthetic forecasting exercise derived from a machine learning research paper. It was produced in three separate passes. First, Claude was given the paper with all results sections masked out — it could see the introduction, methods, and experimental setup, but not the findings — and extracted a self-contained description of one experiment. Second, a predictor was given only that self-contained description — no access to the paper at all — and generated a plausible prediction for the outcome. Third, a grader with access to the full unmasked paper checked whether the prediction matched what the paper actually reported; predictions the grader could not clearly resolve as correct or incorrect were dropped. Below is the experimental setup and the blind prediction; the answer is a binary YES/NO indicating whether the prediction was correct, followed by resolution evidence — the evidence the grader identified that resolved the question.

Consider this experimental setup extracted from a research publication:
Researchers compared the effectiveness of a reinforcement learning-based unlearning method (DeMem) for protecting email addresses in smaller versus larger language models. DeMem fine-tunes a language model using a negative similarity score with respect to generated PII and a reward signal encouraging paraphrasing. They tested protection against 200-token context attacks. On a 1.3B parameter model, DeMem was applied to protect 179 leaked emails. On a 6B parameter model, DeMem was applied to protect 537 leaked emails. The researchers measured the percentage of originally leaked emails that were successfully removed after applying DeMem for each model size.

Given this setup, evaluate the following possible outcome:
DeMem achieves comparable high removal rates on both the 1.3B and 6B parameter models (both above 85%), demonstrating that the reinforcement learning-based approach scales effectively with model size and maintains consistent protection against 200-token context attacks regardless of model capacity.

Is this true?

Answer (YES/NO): NO